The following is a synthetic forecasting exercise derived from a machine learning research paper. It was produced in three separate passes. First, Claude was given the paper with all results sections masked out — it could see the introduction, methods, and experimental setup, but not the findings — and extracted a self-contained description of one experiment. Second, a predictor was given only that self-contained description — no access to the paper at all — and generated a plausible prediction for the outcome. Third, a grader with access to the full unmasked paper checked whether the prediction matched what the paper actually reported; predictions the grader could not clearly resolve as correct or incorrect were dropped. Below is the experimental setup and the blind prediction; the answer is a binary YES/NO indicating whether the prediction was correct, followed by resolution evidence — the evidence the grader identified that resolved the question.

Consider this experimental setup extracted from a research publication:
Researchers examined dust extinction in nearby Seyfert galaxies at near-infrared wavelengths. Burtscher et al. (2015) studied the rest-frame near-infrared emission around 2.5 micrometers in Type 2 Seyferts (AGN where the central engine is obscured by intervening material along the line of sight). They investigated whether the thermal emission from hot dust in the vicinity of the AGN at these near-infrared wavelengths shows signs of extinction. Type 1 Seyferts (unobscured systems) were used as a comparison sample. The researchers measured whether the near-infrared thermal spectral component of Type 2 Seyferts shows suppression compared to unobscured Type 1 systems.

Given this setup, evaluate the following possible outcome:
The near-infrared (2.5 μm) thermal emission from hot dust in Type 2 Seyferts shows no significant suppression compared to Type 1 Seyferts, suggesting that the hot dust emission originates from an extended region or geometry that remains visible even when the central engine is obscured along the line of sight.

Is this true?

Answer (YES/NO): NO